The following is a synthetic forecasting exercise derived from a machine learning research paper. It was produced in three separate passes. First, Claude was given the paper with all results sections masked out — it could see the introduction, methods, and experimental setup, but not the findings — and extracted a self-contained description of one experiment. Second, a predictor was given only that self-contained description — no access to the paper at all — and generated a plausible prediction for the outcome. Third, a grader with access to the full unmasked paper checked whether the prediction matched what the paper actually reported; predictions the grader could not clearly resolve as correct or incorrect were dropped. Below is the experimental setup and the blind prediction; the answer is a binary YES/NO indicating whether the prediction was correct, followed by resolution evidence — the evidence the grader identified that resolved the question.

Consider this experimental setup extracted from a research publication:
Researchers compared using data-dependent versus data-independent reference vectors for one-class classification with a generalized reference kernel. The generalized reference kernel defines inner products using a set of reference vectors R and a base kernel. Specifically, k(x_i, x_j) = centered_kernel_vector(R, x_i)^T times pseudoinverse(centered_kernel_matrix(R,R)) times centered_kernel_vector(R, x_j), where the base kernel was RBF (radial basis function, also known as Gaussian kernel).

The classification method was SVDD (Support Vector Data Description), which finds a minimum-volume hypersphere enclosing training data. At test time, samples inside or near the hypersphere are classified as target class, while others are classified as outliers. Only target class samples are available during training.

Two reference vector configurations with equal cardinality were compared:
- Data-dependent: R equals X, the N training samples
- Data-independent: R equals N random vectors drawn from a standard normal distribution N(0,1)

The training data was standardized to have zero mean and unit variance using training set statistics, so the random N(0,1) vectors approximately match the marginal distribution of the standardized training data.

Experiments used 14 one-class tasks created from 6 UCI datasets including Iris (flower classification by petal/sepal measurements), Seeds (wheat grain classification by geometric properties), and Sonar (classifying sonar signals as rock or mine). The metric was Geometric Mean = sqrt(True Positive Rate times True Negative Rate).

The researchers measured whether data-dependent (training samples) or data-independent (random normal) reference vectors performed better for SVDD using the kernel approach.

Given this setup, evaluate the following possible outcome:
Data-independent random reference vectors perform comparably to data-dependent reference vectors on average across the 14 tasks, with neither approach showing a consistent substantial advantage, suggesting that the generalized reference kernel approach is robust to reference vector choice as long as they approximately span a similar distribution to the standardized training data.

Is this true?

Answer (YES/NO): NO